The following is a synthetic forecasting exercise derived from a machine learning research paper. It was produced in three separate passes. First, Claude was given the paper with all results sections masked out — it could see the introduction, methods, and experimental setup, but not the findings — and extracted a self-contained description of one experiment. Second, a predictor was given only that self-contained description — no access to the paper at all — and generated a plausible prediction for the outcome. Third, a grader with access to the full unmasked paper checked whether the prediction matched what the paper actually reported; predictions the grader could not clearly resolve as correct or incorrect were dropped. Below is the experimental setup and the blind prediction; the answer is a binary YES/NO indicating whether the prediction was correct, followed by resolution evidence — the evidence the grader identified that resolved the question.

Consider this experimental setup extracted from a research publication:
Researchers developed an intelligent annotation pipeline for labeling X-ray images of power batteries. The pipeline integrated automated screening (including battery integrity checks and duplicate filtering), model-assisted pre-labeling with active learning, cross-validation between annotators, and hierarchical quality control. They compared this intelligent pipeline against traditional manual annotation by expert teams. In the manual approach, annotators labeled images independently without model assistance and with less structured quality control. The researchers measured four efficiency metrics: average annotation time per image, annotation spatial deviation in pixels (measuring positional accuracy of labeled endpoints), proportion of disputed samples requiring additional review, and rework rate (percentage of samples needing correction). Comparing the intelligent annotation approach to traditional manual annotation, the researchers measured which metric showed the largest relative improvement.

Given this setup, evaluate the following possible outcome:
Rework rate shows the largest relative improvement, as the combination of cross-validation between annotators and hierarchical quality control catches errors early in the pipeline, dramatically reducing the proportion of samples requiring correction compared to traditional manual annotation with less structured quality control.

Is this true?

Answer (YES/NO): NO